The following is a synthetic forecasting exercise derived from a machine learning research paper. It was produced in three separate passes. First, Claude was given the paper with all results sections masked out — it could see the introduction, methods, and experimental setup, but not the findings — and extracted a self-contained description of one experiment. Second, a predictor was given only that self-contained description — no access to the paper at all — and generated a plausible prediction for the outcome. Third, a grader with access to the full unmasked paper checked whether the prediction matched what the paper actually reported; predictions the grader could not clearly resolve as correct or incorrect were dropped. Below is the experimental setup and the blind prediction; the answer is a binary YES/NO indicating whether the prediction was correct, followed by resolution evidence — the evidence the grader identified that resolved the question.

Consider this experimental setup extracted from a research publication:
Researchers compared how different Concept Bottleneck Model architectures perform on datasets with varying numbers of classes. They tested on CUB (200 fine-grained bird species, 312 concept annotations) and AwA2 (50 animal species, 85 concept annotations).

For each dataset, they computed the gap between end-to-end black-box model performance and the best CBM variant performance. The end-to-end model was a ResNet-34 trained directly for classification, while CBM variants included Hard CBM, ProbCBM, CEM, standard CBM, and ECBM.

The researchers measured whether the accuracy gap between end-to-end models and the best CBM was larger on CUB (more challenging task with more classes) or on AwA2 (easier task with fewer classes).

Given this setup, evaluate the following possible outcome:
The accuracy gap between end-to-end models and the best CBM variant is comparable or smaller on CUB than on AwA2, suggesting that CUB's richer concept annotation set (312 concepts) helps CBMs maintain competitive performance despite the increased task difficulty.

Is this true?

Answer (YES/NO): YES